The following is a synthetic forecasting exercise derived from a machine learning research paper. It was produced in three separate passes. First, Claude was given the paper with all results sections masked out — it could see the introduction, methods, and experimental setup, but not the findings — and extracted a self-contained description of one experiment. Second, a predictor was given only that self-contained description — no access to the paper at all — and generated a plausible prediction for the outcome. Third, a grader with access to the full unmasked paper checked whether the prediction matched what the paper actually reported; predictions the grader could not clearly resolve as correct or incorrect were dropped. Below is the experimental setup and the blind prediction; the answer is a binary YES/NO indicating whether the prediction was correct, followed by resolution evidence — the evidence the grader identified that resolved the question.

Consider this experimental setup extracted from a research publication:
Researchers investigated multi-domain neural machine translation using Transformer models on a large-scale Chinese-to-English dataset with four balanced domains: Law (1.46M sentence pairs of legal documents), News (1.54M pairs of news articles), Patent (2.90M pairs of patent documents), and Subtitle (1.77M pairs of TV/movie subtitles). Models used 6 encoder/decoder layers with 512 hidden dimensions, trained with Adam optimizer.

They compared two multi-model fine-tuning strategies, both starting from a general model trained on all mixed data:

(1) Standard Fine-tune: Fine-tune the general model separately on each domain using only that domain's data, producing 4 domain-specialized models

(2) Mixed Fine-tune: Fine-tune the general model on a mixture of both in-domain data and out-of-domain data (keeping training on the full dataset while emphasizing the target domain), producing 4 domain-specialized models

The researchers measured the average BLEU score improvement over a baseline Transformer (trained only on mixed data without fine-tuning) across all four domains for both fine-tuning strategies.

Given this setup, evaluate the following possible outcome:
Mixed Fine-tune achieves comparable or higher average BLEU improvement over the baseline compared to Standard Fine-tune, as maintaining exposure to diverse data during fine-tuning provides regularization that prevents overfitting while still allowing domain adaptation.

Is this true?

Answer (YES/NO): NO